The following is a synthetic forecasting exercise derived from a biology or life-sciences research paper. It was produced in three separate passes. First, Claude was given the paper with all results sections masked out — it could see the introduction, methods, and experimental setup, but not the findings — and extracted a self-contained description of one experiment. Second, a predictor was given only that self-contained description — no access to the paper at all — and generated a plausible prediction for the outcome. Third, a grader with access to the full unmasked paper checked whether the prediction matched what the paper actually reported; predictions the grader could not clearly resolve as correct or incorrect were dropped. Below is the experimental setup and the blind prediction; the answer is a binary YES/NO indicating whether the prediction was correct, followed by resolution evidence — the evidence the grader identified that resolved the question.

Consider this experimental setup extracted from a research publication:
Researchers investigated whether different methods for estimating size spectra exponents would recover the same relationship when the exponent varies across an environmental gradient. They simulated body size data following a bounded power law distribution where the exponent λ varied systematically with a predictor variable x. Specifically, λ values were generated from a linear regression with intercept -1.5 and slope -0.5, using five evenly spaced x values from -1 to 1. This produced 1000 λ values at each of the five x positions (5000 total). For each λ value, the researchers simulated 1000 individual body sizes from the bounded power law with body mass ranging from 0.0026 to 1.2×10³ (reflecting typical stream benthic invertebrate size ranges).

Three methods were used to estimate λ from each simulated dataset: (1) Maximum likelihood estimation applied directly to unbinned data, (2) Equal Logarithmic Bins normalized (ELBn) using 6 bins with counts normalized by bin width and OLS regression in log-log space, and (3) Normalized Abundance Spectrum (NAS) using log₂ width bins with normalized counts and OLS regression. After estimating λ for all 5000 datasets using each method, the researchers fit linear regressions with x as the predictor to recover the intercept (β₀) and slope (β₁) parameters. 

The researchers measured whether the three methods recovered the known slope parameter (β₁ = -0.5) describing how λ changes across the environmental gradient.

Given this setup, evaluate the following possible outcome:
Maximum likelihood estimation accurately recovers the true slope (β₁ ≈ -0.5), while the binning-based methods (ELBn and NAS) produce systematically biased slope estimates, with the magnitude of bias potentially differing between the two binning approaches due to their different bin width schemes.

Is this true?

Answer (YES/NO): YES